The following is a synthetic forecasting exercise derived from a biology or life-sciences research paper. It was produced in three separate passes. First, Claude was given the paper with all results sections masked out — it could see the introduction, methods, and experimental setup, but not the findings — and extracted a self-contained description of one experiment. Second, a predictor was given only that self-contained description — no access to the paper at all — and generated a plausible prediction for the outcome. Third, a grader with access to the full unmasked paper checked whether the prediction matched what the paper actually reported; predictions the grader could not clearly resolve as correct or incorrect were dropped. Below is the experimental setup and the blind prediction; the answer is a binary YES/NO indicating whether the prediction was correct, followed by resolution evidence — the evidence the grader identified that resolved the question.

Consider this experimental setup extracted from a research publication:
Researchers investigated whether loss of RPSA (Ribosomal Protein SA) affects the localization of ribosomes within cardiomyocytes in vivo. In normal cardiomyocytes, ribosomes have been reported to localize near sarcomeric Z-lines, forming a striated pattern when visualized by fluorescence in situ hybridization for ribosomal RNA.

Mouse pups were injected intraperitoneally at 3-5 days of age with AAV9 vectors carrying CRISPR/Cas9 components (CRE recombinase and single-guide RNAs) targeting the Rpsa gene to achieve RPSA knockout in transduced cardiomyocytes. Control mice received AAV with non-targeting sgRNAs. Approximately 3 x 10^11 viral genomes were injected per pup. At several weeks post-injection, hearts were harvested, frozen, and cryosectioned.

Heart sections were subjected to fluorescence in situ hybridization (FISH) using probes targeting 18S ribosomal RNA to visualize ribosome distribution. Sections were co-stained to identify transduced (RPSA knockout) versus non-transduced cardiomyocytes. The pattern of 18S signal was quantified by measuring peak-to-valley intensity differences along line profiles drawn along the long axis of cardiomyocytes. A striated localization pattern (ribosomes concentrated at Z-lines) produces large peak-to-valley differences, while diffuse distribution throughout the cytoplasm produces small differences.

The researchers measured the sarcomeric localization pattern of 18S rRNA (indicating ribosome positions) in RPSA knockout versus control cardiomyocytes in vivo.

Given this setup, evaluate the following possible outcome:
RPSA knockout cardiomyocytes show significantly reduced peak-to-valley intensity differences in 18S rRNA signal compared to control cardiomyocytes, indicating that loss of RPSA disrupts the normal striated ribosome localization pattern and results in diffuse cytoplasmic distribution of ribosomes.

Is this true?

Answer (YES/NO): YES